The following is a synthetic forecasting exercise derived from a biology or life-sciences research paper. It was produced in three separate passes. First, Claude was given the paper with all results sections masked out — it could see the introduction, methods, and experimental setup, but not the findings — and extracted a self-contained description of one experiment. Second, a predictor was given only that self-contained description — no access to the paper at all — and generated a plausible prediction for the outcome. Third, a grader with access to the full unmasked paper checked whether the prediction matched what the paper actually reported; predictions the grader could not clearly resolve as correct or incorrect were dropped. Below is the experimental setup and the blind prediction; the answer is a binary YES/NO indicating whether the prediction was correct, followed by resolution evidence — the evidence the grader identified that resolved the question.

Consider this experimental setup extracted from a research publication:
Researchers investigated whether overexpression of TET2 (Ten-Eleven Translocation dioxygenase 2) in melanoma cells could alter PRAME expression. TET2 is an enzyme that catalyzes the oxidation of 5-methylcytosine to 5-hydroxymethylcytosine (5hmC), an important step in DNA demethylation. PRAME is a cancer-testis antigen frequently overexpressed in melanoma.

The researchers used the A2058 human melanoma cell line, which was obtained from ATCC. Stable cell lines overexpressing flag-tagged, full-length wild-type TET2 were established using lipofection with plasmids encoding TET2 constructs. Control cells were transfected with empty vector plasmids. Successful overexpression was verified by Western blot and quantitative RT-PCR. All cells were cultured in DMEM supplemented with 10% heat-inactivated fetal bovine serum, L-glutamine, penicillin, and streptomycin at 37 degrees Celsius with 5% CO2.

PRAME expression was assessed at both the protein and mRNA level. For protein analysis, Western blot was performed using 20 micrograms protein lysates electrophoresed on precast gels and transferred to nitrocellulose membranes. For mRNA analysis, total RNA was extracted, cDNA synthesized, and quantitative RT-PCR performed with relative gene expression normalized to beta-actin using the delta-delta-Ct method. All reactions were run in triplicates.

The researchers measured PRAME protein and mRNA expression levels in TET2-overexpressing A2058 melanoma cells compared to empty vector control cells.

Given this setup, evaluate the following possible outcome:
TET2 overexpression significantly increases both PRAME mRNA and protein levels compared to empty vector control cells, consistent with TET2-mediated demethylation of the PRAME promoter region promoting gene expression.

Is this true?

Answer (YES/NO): NO